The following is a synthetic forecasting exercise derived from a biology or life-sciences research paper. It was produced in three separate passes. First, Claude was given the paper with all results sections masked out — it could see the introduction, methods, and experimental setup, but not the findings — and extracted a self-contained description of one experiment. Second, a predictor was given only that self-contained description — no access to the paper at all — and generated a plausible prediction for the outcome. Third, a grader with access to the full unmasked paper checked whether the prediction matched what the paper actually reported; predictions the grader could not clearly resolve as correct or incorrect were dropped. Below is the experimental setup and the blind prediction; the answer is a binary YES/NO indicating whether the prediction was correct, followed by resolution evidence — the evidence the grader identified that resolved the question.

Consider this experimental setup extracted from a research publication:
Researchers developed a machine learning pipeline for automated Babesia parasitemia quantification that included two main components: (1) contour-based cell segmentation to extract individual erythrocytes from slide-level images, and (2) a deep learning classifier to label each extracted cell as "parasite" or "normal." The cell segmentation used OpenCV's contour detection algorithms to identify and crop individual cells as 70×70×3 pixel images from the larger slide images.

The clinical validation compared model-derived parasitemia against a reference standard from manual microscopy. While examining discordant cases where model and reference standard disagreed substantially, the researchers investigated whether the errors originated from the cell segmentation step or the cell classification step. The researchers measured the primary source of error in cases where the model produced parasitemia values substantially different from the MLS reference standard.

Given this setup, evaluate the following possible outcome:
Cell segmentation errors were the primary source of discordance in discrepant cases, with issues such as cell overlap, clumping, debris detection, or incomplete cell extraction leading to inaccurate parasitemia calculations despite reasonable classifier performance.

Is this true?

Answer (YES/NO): NO